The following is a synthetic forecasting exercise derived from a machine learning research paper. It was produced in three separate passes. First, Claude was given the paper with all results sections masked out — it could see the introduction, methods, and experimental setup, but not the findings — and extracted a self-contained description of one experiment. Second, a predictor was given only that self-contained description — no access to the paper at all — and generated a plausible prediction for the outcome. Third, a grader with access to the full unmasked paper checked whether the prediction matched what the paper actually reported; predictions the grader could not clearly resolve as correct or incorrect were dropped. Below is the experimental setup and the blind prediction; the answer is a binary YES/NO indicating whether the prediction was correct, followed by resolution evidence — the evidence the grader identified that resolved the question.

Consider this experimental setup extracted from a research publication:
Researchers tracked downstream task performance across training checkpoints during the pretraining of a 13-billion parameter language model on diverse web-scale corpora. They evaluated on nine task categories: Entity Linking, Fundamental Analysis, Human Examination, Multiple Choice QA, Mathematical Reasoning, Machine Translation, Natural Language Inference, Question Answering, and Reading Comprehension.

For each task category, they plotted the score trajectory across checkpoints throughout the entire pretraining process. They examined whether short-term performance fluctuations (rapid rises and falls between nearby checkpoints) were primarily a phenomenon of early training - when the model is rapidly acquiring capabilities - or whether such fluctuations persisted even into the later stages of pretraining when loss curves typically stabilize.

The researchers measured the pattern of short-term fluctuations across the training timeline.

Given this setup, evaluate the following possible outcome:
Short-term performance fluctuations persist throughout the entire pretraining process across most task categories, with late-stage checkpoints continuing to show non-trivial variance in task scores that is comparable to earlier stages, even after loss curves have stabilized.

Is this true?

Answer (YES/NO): YES